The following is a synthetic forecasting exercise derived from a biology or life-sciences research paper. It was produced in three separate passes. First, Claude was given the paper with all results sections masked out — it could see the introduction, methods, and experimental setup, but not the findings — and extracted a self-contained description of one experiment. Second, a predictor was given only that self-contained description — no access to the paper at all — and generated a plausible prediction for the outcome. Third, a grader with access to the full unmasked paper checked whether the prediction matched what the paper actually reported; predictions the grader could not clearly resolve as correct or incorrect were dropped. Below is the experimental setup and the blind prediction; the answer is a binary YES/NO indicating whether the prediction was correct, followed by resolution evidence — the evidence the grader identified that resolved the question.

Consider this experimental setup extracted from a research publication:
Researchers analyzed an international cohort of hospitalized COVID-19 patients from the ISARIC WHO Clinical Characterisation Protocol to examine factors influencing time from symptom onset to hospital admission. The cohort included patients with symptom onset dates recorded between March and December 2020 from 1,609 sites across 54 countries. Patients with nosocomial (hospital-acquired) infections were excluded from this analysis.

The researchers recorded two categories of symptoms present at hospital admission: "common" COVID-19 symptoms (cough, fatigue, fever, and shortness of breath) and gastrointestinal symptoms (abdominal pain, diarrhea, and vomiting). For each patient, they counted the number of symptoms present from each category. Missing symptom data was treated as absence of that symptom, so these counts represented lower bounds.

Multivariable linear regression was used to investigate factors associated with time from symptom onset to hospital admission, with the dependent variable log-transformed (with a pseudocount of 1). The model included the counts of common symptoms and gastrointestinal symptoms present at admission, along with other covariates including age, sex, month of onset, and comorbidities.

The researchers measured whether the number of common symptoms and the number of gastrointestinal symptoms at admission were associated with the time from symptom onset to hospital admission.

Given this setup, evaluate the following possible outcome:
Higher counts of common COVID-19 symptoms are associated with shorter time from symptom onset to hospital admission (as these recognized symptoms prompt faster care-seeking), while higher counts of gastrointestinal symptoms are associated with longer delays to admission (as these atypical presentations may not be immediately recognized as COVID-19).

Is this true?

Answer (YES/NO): NO